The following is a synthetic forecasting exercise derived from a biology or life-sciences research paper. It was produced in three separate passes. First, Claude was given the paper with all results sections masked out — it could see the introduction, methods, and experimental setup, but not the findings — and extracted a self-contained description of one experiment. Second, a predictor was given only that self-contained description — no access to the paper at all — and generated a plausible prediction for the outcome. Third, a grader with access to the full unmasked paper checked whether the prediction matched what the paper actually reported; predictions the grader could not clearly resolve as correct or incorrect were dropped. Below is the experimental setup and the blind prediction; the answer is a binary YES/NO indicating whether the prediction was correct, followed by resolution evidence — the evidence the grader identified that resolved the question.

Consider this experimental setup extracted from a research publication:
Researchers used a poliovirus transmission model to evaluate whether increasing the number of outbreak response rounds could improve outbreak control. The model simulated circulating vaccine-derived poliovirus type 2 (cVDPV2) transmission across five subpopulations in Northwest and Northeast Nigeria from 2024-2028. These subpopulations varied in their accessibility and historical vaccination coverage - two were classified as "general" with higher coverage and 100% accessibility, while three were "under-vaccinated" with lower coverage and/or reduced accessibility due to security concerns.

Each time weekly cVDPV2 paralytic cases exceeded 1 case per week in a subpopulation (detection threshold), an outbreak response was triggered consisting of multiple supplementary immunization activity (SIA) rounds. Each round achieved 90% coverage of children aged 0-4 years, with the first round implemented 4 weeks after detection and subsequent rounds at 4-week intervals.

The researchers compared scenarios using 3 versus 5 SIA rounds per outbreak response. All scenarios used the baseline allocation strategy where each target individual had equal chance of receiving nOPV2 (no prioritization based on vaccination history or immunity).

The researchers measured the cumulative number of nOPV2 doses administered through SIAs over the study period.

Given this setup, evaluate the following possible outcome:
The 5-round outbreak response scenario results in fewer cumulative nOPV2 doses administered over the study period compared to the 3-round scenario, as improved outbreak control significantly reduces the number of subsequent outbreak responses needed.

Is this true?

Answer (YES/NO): NO